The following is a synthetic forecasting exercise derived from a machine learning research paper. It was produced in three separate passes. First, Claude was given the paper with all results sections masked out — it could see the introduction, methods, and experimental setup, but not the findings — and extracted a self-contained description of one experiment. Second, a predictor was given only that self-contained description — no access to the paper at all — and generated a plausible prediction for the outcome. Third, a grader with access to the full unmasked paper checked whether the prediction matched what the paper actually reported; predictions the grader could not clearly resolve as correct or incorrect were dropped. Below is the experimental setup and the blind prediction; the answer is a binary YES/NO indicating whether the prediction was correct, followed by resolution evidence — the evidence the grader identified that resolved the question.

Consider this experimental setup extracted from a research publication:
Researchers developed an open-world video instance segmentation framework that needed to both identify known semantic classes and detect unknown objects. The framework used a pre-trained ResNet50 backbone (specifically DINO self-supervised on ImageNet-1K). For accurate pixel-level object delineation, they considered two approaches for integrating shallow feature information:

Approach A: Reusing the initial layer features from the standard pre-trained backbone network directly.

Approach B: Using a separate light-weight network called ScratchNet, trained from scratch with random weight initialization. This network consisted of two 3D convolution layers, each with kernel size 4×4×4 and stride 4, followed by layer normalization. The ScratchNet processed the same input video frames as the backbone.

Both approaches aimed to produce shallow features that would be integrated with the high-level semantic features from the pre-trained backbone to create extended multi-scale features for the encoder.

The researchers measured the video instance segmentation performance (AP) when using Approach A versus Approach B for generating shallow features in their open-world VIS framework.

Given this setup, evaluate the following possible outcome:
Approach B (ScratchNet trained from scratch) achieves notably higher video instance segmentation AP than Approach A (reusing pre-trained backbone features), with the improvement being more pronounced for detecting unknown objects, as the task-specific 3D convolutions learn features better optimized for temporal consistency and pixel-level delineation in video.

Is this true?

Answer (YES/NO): YES